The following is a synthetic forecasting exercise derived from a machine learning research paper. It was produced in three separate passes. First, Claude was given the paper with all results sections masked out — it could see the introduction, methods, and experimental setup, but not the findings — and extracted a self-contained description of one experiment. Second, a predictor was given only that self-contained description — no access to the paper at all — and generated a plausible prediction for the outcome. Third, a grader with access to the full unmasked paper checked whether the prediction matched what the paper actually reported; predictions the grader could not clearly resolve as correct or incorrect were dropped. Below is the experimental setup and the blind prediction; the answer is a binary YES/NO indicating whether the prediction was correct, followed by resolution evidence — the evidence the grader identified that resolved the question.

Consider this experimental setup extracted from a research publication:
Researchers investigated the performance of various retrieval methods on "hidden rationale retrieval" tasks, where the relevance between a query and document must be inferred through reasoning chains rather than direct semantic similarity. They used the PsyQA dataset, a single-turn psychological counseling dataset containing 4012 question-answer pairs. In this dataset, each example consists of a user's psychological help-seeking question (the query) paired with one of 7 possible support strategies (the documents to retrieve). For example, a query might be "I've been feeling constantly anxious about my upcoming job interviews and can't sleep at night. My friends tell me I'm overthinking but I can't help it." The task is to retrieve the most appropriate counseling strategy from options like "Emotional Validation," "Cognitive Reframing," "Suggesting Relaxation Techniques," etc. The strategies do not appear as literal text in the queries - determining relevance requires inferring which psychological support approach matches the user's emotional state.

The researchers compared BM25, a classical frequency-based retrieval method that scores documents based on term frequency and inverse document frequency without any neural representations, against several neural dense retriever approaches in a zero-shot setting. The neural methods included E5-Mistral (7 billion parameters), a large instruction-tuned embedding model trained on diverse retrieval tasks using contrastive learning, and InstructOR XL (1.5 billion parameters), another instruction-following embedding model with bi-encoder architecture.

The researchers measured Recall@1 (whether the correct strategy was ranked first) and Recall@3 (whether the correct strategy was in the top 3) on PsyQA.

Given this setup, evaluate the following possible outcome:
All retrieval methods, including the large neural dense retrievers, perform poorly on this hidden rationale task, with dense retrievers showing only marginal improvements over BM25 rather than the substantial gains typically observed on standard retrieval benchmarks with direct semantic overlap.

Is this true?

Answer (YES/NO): NO